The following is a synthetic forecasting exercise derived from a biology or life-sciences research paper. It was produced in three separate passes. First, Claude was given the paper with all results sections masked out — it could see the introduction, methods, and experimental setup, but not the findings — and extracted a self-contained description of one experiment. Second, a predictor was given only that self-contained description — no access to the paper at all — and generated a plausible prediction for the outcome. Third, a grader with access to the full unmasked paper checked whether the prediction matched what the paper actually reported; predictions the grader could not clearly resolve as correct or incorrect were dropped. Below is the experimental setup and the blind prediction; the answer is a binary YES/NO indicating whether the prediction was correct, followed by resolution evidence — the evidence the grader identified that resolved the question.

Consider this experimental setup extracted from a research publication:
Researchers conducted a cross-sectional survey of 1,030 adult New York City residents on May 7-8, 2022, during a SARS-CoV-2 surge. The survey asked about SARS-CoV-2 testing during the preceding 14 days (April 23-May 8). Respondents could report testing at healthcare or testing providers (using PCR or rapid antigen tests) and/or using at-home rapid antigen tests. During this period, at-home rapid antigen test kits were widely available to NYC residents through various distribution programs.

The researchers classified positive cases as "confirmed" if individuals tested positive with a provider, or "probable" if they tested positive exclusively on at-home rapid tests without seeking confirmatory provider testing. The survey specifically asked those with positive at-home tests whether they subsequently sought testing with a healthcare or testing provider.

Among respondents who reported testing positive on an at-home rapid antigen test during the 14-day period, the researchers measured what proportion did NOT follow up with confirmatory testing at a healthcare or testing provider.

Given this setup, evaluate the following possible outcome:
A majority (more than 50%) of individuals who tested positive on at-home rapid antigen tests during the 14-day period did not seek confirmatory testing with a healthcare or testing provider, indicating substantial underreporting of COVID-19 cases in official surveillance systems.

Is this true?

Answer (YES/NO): NO